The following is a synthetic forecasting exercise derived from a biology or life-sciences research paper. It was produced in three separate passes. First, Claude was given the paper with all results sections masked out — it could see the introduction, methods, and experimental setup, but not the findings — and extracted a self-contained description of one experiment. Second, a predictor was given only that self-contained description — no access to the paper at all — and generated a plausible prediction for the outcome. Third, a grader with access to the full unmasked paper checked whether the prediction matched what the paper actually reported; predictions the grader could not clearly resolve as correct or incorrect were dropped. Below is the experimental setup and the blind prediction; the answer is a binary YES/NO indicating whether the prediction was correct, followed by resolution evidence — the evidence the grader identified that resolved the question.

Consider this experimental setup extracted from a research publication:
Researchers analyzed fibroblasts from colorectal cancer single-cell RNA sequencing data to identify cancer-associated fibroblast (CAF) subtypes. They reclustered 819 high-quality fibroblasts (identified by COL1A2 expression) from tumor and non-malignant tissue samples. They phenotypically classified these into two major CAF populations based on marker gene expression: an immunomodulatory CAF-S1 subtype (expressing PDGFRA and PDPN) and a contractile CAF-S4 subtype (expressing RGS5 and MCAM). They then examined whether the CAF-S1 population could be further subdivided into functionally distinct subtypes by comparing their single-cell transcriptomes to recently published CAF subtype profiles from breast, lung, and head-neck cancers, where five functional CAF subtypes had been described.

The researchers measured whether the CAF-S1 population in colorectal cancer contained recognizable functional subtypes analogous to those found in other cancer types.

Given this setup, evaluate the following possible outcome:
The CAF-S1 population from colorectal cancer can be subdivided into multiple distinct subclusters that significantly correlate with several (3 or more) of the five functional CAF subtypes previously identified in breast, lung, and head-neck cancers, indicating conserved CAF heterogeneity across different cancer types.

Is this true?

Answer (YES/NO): YES